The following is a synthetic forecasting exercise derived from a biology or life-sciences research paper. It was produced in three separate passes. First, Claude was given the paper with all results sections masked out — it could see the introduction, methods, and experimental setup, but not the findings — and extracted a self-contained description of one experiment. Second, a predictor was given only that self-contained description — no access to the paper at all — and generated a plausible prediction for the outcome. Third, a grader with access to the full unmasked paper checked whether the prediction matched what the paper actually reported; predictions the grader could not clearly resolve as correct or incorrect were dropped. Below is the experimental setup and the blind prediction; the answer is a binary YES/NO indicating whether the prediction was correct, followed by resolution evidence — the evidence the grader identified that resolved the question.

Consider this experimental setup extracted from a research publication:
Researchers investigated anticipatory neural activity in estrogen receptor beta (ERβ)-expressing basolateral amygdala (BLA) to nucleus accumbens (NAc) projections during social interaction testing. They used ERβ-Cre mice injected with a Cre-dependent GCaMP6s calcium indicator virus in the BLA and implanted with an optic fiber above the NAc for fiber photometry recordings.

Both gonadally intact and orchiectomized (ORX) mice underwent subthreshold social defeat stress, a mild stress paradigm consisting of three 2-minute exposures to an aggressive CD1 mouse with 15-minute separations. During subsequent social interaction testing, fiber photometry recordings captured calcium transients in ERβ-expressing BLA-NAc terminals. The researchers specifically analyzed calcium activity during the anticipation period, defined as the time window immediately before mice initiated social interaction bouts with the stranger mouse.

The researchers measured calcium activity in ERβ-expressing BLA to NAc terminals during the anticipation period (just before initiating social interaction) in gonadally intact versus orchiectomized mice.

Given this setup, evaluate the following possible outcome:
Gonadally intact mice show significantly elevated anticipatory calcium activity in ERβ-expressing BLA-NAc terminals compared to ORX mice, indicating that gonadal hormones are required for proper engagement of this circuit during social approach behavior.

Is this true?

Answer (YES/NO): YES